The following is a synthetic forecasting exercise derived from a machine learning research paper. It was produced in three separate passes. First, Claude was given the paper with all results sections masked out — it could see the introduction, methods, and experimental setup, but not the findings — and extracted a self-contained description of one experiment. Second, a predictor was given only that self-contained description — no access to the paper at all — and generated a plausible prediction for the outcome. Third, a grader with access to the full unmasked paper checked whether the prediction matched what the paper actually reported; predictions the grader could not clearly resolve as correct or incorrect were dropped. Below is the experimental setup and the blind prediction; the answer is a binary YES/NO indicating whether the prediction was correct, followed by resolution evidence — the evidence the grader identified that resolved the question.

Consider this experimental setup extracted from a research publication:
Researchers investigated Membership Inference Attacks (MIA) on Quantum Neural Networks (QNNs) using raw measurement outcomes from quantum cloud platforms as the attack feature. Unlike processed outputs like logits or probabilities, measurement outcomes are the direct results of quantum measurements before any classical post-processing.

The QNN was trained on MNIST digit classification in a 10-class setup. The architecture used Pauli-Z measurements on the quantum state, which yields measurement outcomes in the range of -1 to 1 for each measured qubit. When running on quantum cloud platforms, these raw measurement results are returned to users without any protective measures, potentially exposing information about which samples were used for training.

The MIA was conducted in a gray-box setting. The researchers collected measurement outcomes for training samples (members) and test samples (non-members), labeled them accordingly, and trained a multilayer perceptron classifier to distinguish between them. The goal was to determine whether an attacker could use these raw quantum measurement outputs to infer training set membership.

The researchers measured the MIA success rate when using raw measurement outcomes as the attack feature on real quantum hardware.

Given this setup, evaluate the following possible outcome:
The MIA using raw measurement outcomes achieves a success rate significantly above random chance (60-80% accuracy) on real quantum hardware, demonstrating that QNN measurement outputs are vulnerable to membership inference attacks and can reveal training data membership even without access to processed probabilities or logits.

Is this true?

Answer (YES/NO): NO